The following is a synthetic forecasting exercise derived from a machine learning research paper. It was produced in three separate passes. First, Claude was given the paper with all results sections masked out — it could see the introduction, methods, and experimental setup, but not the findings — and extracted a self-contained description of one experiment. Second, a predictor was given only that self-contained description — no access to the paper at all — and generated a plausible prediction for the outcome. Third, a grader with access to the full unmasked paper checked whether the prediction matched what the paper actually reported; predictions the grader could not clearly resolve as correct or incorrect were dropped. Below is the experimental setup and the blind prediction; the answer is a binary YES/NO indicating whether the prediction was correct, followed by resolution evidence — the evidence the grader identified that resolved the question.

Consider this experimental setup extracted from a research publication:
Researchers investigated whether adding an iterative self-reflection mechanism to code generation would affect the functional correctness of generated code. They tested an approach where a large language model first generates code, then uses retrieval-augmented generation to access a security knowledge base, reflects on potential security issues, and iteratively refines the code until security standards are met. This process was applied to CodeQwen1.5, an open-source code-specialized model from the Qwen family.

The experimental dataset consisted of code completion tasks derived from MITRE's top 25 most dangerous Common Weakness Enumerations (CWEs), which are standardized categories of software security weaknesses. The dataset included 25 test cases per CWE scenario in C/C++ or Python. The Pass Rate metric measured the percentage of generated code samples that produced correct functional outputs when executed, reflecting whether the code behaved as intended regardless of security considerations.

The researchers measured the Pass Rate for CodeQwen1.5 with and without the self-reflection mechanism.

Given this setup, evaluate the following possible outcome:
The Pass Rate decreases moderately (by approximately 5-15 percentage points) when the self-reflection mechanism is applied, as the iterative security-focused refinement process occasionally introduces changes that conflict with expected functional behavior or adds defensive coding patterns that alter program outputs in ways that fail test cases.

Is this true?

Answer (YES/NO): NO